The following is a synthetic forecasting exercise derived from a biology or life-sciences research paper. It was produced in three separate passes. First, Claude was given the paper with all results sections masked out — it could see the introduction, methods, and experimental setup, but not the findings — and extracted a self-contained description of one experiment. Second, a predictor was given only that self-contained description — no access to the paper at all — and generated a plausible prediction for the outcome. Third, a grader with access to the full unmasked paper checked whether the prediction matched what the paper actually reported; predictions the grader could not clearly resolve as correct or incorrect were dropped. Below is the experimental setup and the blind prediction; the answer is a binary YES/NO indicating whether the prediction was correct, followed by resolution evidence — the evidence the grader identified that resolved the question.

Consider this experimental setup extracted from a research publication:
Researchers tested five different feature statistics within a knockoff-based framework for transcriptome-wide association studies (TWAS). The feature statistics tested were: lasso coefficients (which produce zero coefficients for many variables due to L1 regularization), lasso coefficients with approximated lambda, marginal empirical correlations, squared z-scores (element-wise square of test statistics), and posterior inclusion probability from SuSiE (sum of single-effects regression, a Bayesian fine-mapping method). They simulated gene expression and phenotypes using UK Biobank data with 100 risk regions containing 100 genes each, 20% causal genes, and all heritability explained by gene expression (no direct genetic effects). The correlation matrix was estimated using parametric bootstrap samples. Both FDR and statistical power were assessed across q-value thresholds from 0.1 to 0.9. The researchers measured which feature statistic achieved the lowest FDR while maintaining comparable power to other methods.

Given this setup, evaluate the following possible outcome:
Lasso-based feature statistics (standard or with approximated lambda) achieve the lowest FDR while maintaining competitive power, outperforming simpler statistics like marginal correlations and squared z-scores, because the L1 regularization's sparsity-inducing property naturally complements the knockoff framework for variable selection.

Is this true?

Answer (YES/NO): YES